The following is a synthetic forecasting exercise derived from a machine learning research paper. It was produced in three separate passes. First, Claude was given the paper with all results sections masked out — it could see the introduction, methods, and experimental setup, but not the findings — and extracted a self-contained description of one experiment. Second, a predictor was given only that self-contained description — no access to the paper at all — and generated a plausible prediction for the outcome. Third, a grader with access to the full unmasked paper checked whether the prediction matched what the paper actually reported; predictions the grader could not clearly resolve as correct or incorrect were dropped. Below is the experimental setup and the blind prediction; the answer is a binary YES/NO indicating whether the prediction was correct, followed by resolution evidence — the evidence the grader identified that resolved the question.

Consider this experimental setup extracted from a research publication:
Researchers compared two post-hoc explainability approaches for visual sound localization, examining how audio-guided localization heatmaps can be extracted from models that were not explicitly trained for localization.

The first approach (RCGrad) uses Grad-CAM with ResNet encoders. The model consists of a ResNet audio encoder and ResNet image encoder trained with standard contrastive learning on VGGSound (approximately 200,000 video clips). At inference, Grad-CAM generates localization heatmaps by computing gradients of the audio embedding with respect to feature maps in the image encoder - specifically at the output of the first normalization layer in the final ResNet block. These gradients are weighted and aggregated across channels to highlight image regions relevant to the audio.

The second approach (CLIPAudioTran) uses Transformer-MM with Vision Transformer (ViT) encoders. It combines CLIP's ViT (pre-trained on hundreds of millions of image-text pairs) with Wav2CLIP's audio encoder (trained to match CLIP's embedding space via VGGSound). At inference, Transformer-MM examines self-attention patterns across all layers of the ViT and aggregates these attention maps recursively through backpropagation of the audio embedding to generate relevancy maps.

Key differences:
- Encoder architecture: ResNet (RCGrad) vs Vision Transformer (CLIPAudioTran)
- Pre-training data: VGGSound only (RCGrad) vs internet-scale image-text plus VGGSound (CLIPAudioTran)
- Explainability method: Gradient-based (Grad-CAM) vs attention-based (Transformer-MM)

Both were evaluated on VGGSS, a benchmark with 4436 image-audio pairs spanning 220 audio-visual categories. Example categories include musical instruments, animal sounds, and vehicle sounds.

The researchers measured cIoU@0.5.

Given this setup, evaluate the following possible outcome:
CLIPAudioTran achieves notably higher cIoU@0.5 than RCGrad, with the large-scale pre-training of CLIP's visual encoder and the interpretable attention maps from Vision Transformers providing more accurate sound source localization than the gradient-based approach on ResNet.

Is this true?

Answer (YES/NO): NO